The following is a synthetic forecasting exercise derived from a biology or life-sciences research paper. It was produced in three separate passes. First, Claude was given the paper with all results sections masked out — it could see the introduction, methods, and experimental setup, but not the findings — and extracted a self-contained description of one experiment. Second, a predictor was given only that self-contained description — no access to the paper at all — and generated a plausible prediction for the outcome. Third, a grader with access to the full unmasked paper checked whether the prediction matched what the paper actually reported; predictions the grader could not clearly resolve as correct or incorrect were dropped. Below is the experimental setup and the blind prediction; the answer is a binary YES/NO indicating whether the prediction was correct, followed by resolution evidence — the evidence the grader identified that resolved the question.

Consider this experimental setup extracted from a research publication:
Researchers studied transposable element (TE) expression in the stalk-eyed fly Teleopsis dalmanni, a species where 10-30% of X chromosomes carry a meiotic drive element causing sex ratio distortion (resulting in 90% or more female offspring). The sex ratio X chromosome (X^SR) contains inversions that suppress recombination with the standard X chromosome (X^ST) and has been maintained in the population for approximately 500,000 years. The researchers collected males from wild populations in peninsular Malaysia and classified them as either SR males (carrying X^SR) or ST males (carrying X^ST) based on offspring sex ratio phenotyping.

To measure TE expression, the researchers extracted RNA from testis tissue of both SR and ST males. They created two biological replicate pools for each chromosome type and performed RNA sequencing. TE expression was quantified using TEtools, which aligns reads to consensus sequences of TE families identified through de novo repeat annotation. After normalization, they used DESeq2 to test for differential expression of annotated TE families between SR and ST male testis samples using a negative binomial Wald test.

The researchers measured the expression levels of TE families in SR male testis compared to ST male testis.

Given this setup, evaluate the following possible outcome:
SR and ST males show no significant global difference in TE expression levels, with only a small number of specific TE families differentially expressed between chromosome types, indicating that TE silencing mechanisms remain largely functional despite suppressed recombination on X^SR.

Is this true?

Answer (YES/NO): NO